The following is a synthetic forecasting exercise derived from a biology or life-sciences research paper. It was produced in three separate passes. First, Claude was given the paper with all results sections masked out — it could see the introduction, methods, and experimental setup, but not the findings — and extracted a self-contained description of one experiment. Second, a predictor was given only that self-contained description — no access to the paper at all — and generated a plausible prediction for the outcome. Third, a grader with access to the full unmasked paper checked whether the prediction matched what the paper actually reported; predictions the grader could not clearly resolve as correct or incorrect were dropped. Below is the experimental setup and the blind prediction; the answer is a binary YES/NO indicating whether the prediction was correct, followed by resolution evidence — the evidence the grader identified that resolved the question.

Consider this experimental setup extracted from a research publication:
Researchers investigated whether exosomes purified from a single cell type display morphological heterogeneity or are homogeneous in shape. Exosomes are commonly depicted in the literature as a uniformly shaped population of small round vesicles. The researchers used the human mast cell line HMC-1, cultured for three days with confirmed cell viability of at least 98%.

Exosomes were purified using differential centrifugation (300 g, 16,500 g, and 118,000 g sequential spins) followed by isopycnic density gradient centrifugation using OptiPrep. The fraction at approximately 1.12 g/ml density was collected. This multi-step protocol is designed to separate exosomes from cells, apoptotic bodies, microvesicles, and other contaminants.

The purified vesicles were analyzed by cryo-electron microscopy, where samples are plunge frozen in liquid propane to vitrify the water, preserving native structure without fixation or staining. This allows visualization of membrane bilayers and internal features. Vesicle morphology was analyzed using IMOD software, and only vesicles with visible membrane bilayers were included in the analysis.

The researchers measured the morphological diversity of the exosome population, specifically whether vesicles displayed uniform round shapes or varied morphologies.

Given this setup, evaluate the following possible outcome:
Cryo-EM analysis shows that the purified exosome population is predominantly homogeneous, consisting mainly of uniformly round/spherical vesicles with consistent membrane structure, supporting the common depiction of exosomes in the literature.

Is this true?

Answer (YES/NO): NO